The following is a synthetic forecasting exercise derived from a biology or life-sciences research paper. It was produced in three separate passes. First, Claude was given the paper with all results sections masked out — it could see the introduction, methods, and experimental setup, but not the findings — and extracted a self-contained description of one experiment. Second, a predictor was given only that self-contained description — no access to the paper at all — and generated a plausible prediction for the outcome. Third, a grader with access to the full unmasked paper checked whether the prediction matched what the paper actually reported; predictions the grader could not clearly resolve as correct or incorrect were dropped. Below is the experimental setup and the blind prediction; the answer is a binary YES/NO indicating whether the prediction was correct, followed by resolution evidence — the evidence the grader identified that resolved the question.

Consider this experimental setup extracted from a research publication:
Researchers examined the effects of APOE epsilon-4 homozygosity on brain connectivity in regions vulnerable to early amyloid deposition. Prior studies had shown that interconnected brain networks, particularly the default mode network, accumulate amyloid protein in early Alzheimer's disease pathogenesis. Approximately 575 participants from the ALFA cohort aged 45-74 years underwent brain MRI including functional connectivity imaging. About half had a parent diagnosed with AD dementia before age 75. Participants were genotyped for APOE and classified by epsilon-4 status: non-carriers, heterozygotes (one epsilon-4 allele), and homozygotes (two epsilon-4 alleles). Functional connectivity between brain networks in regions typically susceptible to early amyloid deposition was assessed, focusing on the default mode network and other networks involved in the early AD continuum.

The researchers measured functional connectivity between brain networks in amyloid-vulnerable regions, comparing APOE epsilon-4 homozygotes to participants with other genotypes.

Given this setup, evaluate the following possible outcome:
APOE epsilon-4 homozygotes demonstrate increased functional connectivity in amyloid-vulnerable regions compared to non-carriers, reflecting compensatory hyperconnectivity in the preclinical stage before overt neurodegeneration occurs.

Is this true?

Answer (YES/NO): NO